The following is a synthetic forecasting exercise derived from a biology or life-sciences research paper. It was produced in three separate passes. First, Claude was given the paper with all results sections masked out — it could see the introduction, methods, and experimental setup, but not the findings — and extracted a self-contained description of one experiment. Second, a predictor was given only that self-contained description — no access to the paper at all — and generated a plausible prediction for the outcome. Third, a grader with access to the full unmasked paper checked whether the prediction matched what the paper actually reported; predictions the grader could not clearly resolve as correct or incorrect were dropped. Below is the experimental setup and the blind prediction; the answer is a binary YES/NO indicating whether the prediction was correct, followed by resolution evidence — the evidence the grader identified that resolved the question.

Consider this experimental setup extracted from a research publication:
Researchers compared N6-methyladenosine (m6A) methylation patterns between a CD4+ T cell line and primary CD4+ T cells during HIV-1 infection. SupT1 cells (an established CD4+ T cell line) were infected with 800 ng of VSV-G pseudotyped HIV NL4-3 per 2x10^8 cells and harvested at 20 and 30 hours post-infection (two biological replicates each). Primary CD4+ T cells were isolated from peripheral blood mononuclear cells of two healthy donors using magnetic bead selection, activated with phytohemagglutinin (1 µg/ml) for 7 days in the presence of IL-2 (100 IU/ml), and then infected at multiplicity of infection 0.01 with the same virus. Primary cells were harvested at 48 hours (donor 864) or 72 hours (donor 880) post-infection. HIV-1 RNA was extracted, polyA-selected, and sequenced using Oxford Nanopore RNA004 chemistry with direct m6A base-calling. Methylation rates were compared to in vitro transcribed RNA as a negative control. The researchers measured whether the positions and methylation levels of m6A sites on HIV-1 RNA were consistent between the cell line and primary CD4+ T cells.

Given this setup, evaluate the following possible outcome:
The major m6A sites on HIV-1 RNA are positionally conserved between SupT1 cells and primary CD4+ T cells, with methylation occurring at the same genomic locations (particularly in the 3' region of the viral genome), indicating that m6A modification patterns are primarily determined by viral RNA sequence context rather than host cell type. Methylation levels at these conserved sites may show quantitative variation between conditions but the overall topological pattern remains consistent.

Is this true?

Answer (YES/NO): YES